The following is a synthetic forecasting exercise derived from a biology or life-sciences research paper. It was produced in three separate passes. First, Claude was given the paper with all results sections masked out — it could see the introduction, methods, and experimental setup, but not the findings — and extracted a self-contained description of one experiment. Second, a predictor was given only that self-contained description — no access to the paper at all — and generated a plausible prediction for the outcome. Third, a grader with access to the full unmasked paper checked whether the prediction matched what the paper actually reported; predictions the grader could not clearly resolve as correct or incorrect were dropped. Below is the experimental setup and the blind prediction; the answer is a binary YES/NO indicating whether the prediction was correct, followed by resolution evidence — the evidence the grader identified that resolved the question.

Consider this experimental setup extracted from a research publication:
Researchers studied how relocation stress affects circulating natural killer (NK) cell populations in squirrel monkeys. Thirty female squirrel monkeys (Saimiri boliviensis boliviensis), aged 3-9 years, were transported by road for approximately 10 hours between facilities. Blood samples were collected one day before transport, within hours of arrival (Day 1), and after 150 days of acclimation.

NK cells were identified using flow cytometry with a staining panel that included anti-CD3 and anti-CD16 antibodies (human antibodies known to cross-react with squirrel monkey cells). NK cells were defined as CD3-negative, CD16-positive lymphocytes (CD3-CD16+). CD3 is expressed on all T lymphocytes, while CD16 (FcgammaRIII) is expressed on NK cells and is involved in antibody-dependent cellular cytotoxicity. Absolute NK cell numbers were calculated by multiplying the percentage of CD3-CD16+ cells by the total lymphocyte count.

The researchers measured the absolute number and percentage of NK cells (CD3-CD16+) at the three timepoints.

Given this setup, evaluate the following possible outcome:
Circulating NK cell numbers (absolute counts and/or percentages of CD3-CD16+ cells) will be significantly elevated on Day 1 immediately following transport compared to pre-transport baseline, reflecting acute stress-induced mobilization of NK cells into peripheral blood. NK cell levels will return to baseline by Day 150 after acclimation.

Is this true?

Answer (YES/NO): NO